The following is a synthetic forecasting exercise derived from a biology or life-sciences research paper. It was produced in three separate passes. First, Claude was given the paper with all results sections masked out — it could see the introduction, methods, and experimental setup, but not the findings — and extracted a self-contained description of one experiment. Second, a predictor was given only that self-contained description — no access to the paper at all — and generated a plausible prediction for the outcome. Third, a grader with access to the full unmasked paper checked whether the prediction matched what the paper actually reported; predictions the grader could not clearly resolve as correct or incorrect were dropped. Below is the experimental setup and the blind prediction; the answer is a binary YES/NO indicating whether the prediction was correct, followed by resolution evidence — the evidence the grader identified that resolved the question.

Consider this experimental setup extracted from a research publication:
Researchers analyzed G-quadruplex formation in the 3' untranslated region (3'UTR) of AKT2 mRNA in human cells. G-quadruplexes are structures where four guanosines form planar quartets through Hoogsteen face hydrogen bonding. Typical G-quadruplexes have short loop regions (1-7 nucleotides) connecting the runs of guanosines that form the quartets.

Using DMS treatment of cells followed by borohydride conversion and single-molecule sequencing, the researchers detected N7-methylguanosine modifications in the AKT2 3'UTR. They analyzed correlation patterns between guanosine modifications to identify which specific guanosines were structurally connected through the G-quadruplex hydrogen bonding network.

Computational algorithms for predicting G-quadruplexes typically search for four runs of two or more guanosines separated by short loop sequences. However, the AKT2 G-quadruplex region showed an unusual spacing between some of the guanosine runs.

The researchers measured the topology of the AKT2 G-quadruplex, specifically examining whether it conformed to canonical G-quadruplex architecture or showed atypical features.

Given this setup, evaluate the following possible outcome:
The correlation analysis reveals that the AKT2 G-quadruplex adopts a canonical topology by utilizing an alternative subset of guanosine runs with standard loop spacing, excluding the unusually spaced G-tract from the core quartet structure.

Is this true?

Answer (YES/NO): NO